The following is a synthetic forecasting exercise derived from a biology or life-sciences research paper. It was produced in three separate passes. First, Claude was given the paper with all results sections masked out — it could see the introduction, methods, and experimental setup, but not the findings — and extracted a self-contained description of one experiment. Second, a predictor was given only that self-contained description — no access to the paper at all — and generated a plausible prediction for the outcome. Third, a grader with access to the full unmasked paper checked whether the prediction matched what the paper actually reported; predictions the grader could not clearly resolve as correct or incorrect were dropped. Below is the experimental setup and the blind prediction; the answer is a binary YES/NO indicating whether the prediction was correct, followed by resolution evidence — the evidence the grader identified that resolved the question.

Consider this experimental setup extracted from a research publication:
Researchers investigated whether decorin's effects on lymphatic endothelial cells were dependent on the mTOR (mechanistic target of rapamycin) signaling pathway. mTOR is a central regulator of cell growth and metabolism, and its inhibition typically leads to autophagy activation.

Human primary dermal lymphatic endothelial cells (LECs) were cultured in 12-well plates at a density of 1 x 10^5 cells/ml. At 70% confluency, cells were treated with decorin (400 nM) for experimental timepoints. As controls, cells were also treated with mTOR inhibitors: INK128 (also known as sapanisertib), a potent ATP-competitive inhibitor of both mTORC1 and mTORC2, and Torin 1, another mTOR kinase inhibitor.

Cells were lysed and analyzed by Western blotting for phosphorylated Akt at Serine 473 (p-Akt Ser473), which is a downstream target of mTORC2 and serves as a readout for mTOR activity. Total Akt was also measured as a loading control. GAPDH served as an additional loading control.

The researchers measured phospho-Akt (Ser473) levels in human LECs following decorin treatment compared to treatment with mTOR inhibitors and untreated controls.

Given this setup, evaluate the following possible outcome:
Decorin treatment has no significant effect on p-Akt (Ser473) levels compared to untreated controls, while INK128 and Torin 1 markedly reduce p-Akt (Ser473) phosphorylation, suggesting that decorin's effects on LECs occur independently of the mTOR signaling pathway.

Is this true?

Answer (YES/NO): NO